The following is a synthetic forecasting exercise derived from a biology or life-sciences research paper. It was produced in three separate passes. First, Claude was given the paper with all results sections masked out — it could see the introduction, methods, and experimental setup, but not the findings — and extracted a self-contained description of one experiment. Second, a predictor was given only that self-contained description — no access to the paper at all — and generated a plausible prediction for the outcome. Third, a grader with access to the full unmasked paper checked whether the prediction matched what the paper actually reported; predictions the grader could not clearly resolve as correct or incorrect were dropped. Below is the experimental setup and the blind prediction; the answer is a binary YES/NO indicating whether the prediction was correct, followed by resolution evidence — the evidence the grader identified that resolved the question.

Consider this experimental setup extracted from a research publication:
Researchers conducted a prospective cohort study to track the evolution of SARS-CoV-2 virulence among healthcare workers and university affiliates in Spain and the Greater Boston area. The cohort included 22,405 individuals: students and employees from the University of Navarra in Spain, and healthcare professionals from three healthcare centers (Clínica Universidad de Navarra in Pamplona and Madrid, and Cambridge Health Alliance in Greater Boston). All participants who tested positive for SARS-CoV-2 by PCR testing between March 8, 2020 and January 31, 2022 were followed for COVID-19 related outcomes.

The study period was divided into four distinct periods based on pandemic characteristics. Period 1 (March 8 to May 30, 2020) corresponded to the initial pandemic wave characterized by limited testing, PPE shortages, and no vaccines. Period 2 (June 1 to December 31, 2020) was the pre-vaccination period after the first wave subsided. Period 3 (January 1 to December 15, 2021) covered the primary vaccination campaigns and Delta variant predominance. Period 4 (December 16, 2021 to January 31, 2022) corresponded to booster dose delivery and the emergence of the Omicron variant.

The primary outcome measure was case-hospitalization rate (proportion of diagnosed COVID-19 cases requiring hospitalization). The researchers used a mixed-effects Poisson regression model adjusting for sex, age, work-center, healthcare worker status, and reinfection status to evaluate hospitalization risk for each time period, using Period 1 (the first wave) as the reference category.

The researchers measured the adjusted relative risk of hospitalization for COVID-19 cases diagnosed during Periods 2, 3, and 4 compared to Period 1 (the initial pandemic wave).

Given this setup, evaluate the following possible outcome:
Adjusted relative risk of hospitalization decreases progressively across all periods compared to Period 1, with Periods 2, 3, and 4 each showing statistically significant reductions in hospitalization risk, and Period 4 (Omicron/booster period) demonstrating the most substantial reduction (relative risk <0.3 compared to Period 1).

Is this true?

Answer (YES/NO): NO